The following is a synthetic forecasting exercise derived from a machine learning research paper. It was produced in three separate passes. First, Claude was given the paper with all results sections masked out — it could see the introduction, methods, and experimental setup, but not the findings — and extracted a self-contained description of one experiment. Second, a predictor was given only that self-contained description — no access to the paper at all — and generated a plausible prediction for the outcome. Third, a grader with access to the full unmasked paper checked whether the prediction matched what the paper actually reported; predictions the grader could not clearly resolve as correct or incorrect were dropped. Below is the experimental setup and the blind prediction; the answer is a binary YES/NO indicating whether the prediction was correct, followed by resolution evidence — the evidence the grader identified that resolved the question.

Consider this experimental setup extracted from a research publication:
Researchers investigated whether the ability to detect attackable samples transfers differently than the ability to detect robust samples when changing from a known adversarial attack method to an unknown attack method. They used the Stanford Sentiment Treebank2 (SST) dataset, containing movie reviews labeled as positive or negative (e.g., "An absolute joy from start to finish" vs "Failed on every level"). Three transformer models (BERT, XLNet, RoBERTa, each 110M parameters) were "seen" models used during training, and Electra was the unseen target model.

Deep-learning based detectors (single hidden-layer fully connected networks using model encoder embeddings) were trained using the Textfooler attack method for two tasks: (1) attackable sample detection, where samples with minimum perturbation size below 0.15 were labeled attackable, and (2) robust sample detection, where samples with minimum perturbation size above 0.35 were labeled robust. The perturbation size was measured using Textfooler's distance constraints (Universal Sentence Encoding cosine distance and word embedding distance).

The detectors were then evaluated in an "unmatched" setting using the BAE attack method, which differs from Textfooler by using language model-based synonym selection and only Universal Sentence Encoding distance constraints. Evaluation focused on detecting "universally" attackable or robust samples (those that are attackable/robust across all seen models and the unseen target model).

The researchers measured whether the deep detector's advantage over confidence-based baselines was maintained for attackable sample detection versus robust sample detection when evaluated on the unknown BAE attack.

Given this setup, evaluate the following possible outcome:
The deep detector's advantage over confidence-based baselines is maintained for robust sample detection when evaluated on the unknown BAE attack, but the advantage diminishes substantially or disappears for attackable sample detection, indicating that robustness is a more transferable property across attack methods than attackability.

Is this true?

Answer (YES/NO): YES